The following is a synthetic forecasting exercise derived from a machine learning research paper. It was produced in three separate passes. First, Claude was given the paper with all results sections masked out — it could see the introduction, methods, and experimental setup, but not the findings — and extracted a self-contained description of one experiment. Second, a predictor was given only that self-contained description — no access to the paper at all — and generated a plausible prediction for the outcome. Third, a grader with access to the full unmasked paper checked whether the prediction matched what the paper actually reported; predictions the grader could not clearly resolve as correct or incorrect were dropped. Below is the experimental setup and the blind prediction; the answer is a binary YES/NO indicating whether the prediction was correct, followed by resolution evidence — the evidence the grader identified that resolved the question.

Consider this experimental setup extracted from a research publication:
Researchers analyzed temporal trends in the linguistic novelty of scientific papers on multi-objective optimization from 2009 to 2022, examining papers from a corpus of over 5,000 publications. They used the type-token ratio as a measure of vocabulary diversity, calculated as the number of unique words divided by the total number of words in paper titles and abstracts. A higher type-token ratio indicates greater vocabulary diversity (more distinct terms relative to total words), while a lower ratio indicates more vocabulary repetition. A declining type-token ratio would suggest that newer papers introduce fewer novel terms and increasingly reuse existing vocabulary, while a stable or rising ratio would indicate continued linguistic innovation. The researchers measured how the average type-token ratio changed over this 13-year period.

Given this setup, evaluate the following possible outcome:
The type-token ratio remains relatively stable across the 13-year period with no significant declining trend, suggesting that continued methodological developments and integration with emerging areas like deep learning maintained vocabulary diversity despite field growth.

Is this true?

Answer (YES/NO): NO